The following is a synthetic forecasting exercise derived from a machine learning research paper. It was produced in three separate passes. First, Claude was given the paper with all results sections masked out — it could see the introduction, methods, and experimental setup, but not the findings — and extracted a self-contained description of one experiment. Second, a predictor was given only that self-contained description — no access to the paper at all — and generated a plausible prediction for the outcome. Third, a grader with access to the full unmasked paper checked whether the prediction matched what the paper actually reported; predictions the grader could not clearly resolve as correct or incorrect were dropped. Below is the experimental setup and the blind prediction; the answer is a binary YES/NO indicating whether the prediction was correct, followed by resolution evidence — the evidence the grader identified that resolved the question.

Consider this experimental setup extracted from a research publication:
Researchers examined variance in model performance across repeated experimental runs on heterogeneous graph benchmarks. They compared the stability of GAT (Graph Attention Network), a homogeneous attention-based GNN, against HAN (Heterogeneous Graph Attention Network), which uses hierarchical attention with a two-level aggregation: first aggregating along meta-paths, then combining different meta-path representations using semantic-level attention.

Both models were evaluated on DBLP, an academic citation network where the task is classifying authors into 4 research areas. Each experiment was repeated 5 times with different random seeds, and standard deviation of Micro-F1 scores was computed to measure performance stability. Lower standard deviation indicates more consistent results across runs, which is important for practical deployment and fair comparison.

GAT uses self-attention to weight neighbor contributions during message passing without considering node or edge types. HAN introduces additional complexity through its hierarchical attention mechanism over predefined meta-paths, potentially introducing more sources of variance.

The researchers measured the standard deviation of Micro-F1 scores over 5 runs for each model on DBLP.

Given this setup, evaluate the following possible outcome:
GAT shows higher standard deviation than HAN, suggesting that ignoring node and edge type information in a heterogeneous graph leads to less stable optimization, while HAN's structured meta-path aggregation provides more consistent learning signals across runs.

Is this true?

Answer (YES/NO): NO